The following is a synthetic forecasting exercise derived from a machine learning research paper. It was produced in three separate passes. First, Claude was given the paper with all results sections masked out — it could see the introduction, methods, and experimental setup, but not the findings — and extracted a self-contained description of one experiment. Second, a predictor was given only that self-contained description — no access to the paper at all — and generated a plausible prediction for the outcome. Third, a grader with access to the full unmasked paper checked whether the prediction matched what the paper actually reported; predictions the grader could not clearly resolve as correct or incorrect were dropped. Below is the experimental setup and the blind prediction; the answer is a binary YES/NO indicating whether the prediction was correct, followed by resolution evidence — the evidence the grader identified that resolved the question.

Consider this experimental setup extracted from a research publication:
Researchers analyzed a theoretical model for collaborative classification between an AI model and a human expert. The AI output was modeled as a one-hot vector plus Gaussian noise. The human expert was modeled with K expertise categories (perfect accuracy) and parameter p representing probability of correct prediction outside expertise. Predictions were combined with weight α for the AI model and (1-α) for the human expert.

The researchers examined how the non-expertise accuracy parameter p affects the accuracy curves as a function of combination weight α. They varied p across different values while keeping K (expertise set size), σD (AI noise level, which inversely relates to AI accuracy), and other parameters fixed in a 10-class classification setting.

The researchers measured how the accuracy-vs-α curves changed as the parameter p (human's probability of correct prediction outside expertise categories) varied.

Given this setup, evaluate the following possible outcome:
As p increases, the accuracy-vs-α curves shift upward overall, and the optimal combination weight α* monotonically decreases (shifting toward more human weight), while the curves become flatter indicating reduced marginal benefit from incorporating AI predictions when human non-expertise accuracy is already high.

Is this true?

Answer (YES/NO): NO